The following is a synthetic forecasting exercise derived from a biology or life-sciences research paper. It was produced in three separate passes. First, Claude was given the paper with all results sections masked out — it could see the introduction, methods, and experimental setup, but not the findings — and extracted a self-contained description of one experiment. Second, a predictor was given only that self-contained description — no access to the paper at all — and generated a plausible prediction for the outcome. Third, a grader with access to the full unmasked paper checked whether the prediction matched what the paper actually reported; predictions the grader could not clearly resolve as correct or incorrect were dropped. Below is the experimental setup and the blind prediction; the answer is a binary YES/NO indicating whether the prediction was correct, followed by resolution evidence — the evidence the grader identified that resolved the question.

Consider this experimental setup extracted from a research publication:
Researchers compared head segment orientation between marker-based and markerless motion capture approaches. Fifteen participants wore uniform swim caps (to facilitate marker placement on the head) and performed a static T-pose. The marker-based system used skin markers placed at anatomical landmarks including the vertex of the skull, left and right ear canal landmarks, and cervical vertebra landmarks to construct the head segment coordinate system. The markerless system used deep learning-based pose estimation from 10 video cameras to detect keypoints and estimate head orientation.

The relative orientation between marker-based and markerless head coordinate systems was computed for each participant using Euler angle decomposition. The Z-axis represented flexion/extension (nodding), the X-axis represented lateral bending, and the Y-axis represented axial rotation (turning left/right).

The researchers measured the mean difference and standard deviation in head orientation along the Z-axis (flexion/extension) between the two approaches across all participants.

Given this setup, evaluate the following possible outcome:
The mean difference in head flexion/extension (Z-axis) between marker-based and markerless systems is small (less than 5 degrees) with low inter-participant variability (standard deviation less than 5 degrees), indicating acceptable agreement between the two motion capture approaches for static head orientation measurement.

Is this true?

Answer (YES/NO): NO